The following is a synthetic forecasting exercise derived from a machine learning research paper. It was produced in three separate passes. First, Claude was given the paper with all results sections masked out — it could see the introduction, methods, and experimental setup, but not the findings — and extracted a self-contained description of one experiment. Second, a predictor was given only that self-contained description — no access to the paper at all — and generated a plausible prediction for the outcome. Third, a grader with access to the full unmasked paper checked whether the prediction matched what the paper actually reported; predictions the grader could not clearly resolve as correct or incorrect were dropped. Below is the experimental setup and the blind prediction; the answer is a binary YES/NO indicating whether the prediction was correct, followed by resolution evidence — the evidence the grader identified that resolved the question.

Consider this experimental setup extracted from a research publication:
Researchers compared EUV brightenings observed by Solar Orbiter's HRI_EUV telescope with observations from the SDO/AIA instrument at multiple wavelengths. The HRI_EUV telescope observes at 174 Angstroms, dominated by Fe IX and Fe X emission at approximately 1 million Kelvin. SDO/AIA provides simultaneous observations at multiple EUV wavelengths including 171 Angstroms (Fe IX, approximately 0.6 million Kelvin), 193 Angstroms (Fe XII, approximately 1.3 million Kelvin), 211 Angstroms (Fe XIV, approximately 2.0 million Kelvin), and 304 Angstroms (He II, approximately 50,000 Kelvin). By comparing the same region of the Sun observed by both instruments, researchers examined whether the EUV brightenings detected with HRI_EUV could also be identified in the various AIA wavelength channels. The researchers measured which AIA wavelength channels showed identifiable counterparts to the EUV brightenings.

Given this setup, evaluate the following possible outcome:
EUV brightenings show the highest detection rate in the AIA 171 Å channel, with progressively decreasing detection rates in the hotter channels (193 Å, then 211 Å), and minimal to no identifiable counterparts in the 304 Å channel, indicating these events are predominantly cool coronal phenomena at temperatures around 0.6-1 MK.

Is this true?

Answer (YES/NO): NO